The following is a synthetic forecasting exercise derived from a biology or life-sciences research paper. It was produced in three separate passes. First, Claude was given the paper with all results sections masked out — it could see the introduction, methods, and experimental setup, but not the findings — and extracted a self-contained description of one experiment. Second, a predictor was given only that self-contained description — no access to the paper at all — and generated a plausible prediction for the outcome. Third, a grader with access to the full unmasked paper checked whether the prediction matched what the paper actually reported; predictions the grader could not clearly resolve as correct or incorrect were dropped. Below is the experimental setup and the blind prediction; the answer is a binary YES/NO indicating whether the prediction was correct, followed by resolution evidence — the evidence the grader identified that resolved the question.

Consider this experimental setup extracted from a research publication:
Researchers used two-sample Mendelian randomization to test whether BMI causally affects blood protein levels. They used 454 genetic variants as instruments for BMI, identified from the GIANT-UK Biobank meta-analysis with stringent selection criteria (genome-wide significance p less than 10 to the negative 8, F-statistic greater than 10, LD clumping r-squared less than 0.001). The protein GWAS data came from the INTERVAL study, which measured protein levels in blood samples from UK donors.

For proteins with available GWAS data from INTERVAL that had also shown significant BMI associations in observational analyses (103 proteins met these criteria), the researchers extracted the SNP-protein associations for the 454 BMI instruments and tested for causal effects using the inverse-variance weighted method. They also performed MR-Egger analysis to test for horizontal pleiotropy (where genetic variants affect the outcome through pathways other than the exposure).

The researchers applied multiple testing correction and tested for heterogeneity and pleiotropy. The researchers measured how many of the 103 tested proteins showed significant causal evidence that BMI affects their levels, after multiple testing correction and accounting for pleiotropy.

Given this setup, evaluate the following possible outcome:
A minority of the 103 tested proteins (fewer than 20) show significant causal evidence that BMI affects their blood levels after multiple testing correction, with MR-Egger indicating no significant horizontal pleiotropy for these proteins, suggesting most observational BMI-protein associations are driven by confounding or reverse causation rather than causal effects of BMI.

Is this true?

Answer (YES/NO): YES